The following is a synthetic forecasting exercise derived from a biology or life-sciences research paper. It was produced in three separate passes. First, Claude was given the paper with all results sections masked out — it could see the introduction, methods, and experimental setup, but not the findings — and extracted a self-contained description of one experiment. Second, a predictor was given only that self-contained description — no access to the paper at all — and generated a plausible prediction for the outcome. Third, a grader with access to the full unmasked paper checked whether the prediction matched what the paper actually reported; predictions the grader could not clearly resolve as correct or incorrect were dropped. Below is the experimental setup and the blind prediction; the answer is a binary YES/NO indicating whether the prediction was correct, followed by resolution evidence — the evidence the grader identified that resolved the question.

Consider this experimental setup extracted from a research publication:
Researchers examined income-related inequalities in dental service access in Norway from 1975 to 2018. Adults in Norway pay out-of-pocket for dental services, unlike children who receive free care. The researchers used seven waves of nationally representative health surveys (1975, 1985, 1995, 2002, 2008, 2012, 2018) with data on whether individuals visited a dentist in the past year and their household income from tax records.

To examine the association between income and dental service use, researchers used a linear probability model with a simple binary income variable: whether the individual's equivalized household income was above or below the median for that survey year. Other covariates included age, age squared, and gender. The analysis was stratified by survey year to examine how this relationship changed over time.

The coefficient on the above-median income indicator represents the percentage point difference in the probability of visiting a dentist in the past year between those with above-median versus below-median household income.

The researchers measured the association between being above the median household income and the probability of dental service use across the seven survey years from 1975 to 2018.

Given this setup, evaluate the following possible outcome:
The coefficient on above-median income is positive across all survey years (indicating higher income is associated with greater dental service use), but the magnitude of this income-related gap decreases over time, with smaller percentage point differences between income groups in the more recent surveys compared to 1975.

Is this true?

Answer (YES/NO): YES